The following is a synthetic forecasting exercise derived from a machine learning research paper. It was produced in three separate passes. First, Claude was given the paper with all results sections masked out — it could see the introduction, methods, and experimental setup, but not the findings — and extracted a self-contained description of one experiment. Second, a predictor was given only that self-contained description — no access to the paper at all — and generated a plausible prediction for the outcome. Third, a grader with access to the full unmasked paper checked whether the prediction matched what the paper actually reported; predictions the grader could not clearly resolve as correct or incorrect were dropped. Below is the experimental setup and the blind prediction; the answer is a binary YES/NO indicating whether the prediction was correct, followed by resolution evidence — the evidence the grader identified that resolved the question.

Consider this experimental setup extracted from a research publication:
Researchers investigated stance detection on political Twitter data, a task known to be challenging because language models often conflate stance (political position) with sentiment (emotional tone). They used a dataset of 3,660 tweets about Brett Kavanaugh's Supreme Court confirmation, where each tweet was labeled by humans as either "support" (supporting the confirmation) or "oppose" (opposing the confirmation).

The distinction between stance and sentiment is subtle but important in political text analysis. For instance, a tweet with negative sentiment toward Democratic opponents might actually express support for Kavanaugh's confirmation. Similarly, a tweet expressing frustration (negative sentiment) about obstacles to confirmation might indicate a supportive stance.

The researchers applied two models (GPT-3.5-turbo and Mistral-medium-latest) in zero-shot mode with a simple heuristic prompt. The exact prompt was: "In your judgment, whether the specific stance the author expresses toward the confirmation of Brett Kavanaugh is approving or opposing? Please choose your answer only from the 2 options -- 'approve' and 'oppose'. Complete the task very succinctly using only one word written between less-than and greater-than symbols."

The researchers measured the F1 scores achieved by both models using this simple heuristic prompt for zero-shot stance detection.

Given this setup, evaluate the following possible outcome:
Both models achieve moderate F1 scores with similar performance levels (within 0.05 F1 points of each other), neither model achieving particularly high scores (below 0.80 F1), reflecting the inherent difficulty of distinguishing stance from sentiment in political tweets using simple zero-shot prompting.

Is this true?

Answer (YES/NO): NO